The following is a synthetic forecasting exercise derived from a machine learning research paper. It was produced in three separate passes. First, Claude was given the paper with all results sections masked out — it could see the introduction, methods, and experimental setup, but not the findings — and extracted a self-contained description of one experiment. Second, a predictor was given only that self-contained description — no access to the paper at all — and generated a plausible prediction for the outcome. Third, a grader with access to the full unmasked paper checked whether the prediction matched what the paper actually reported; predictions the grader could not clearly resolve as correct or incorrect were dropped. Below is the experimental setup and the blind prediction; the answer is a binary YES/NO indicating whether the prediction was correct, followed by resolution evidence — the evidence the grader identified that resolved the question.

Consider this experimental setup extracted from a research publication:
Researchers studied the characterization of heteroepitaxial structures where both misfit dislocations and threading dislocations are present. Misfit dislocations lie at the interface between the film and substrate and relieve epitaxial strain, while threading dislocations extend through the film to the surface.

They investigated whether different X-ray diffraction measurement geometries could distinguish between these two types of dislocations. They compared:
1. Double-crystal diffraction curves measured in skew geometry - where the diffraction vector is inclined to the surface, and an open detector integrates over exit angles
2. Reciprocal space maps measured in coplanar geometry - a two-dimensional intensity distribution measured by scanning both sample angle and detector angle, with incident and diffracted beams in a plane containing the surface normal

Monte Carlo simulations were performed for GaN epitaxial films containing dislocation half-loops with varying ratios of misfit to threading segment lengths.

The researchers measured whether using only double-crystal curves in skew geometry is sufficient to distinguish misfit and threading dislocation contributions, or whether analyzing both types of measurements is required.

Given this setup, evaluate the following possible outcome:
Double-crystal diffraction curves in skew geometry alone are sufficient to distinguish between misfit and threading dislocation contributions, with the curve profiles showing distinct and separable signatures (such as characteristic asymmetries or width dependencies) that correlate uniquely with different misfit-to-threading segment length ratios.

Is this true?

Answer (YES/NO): NO